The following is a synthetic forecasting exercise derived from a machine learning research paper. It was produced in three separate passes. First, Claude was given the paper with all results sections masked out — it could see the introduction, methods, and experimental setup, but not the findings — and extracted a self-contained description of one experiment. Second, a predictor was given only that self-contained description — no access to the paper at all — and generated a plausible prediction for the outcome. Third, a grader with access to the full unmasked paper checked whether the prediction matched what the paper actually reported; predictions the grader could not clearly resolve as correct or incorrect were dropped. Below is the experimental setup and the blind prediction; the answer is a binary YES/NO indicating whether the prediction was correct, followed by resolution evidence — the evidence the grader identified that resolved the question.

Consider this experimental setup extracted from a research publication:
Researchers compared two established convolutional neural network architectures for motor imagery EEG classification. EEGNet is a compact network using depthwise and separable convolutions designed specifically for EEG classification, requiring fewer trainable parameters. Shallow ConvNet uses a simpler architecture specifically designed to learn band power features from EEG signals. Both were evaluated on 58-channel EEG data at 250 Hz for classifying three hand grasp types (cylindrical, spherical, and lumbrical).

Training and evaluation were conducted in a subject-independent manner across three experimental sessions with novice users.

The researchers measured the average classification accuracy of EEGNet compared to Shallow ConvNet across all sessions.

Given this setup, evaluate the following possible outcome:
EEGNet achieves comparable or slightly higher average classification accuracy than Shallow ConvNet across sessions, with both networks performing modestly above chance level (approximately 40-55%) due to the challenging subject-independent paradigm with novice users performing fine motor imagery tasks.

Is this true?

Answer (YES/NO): NO